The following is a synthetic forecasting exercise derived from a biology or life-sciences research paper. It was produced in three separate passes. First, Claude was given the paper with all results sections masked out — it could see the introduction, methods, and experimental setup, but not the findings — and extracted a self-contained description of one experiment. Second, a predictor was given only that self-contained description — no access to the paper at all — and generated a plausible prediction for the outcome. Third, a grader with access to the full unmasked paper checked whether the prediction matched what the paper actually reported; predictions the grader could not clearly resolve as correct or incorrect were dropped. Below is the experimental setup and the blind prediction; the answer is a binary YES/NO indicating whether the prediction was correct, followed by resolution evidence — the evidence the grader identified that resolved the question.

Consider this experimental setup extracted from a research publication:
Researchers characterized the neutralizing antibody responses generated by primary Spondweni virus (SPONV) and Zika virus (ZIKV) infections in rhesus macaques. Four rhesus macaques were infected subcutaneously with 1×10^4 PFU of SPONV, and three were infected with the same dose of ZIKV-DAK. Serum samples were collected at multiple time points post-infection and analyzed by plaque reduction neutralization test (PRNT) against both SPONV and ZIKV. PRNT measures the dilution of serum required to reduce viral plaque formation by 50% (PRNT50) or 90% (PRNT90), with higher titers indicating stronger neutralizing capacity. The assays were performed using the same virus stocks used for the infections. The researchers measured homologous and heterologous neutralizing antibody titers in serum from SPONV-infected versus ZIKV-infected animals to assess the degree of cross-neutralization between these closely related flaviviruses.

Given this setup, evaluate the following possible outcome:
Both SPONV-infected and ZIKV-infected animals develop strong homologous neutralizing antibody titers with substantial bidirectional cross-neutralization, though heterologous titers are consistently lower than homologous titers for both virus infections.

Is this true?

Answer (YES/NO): NO